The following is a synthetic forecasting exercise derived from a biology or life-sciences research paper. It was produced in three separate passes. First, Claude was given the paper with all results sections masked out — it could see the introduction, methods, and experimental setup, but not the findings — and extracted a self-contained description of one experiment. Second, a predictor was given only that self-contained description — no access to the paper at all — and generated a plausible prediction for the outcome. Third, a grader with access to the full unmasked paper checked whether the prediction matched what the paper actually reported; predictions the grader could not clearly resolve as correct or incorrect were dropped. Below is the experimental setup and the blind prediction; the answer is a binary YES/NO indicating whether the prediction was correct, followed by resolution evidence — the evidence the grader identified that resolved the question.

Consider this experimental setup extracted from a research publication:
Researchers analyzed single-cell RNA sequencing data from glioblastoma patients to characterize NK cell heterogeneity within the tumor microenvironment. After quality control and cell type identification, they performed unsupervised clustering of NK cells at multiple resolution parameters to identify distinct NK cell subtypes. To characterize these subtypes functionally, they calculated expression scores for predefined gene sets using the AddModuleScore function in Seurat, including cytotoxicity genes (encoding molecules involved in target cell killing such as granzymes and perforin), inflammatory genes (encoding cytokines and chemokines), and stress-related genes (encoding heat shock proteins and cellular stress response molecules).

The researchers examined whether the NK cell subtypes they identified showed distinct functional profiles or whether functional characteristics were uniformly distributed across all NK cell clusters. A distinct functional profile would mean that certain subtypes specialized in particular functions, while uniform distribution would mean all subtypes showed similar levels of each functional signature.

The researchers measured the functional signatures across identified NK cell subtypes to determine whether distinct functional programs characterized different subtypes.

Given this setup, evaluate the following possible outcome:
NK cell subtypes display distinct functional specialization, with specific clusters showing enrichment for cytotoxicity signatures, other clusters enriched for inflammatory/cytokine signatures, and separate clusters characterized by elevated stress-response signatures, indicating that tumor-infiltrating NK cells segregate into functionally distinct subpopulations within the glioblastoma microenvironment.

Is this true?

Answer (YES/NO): NO